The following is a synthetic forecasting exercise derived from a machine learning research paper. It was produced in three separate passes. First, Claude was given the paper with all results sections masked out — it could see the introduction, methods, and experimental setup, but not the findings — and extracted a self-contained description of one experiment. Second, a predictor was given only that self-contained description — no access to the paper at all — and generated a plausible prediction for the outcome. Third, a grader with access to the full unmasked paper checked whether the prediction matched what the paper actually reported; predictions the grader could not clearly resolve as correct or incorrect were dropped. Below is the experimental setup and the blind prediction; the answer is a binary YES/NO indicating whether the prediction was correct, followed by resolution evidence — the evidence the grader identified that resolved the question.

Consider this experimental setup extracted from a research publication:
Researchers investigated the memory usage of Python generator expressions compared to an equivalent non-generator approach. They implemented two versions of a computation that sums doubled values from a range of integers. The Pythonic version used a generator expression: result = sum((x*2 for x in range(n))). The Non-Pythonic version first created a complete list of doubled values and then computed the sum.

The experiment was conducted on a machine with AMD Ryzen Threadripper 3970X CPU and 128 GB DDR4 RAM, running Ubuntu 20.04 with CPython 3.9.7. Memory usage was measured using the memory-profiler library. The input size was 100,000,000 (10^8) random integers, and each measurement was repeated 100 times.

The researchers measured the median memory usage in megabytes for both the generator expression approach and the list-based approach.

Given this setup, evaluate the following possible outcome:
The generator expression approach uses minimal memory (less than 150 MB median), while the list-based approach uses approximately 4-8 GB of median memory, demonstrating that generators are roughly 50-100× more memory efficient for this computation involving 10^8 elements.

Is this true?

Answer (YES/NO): NO